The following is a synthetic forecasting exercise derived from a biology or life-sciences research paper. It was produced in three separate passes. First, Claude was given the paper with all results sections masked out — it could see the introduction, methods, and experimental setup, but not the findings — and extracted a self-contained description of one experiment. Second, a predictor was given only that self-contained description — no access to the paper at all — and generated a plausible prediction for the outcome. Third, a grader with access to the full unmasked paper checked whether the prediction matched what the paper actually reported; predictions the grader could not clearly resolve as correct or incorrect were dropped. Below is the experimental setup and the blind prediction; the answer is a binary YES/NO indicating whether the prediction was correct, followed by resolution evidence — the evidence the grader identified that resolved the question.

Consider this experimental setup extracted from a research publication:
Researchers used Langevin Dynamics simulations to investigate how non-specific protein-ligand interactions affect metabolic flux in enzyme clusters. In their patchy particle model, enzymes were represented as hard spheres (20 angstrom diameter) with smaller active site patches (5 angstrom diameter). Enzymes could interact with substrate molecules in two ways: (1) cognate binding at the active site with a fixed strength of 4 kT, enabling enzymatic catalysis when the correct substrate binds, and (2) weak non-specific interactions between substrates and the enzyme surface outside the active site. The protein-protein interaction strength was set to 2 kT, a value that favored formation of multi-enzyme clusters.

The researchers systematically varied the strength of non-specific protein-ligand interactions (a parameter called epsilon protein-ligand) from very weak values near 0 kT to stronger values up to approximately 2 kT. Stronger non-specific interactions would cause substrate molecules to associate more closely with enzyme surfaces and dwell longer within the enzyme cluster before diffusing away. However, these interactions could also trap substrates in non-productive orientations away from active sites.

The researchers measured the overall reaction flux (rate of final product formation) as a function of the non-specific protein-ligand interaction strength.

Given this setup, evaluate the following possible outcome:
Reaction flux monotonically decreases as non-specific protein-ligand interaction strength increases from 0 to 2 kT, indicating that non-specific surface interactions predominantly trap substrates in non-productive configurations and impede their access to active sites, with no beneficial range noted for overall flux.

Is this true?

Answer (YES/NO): NO